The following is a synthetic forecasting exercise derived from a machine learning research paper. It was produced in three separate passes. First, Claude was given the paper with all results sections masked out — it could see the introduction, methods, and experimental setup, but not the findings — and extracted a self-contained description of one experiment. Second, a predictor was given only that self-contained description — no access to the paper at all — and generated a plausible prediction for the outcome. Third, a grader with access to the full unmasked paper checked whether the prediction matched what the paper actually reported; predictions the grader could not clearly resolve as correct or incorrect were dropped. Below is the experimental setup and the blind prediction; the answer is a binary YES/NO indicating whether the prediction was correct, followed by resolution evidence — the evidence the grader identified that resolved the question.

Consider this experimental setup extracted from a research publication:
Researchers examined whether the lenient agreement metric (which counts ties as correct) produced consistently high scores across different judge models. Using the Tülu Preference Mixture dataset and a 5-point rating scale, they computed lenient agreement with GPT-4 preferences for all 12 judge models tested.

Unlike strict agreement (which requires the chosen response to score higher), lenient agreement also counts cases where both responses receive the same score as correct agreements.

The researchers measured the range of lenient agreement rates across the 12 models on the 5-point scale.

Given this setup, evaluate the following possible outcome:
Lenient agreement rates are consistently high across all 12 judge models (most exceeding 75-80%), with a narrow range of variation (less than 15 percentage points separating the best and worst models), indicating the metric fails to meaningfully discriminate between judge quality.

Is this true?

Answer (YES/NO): NO